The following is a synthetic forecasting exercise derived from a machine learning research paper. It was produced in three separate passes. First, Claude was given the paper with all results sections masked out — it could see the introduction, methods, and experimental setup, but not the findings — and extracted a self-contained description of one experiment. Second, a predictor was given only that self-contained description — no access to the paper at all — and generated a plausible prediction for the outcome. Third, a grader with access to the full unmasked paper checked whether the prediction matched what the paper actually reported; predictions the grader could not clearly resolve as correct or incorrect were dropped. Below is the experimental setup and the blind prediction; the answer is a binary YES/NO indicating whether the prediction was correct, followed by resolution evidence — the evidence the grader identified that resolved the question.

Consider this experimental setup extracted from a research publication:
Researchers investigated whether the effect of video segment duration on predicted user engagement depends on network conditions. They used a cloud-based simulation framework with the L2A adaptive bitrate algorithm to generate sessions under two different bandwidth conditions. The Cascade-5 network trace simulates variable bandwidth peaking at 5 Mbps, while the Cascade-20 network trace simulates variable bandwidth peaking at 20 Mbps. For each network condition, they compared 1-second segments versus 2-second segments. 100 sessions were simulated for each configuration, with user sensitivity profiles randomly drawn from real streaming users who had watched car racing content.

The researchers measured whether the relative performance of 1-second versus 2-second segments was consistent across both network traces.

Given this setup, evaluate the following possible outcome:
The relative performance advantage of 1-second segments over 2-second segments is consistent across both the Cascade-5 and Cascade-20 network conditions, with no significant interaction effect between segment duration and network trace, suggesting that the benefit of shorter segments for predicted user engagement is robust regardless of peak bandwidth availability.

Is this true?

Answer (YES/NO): NO